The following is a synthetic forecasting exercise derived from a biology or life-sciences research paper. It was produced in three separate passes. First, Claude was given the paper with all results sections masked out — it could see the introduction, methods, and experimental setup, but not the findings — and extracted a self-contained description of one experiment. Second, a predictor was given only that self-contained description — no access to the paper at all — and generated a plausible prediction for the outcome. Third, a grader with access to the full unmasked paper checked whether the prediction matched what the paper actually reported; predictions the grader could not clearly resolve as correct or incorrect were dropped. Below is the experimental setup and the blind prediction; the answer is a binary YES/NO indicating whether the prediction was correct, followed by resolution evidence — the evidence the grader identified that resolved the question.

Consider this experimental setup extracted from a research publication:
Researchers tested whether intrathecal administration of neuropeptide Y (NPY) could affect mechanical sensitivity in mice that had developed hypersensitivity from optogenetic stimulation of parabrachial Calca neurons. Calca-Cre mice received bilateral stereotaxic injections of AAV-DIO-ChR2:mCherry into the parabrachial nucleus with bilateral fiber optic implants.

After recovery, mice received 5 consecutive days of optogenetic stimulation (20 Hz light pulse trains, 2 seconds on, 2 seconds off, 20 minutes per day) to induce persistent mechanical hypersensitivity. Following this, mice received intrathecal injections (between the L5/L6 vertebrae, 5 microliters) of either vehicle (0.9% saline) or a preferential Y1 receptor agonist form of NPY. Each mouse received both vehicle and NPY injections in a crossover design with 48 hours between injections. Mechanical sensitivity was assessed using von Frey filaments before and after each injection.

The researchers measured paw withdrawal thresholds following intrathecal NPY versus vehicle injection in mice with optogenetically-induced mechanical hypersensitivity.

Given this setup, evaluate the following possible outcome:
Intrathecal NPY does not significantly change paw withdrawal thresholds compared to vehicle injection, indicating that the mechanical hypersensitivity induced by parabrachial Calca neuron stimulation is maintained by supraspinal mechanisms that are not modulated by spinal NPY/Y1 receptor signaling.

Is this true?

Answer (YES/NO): YES